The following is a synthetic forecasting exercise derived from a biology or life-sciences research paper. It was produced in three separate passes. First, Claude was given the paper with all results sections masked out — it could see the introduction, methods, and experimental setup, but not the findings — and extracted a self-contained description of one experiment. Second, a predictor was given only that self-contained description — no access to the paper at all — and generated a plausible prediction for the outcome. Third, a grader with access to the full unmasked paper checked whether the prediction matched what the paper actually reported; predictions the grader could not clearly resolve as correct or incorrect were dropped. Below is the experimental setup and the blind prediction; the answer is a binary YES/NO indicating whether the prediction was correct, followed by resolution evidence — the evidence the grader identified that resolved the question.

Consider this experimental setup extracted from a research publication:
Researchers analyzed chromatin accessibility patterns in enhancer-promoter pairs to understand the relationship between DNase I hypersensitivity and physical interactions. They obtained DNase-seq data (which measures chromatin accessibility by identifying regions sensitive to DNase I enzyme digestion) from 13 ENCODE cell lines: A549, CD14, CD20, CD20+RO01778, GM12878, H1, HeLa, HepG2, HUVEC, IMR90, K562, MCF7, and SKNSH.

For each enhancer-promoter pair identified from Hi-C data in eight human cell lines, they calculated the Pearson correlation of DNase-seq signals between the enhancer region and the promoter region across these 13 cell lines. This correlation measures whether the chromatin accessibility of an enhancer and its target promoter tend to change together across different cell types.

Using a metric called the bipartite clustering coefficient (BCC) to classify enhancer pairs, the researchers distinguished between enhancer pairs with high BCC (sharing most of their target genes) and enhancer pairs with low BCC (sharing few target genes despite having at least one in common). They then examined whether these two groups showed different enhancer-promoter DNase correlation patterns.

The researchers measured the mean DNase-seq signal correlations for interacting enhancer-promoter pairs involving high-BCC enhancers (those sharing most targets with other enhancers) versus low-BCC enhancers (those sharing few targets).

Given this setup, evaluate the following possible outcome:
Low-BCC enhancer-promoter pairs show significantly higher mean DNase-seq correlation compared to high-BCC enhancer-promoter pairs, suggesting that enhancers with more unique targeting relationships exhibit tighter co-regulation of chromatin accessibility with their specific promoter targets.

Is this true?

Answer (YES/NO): NO